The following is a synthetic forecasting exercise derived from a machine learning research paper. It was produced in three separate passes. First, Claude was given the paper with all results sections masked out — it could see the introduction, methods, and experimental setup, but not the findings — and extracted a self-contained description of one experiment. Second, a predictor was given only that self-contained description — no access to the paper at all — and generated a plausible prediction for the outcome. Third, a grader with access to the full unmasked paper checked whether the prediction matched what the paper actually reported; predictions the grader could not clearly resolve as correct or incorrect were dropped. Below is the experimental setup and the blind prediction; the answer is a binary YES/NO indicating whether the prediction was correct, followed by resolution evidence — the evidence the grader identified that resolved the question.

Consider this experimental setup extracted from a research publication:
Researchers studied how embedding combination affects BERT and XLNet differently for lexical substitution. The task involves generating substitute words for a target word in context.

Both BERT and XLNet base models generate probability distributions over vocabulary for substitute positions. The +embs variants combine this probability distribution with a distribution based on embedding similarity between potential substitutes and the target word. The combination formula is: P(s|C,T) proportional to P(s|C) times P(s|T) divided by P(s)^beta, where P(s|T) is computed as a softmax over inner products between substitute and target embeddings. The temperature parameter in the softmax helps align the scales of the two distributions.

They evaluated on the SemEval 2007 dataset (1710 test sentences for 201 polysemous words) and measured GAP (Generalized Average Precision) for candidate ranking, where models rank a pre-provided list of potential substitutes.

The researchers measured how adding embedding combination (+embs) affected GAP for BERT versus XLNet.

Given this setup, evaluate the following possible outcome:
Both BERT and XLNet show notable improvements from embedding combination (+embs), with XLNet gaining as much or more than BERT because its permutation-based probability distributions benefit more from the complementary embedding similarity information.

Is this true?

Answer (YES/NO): NO